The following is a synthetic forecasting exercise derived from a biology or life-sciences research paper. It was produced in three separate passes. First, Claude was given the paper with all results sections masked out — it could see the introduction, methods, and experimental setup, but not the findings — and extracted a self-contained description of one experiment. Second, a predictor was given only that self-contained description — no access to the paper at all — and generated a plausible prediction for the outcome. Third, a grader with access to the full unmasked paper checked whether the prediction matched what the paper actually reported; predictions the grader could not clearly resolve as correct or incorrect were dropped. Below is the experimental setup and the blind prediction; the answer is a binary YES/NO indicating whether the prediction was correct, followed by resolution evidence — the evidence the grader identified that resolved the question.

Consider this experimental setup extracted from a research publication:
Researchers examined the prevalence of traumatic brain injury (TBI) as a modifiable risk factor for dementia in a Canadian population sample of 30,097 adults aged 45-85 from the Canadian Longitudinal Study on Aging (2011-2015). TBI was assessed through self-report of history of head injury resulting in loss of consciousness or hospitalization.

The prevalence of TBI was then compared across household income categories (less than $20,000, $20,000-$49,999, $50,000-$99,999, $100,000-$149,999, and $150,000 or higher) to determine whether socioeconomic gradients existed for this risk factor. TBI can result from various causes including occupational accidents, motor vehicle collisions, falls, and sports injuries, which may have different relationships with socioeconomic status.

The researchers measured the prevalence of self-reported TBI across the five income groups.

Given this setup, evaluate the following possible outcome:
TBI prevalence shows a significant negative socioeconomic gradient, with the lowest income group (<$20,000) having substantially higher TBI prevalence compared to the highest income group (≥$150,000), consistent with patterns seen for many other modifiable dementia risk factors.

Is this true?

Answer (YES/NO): NO